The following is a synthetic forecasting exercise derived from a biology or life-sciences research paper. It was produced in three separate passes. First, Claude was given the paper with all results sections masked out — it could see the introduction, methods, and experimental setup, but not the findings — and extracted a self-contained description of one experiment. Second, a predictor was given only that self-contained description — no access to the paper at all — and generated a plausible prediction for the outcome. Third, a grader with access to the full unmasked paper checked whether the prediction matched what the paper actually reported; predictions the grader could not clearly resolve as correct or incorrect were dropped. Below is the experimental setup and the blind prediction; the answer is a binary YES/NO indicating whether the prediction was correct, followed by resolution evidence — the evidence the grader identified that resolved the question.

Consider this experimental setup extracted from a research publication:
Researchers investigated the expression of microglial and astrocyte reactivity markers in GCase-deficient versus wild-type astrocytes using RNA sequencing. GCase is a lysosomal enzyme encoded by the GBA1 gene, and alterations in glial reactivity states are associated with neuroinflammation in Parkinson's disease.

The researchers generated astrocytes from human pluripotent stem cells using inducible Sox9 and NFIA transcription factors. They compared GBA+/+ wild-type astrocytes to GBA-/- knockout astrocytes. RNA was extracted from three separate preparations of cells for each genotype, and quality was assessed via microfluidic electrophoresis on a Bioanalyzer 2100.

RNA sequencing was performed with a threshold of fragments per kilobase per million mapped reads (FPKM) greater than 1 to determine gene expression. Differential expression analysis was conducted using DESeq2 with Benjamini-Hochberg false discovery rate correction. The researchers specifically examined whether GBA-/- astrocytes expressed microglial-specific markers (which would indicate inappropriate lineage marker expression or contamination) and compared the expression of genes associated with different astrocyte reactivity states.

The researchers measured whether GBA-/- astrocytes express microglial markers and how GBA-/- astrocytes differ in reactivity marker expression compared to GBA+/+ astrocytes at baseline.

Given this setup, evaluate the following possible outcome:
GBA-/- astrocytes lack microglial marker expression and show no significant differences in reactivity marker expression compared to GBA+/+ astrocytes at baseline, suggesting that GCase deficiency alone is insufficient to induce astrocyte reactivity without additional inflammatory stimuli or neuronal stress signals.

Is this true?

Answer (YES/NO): NO